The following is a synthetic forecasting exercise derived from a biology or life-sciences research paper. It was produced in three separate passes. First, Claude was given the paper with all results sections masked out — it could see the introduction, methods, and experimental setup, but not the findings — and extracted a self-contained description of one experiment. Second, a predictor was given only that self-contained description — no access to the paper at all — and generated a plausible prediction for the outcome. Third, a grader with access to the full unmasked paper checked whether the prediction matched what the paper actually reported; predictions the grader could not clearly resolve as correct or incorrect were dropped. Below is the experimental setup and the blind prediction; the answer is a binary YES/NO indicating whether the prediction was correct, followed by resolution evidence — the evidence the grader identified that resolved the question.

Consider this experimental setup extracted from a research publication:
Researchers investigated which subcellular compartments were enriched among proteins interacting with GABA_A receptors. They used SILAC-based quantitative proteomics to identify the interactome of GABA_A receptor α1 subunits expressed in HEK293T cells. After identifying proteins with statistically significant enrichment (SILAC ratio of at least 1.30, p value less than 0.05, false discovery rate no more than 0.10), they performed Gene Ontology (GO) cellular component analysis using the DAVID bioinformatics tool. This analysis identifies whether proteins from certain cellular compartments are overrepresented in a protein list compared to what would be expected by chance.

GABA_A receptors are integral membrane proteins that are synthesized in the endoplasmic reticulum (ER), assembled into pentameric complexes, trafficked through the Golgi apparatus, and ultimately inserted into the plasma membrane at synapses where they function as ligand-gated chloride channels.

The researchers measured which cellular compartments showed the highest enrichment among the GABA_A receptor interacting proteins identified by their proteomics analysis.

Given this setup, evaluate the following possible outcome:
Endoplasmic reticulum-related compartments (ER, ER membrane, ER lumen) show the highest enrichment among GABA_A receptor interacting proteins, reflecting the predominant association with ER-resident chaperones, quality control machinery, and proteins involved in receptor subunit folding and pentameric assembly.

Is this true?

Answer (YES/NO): NO